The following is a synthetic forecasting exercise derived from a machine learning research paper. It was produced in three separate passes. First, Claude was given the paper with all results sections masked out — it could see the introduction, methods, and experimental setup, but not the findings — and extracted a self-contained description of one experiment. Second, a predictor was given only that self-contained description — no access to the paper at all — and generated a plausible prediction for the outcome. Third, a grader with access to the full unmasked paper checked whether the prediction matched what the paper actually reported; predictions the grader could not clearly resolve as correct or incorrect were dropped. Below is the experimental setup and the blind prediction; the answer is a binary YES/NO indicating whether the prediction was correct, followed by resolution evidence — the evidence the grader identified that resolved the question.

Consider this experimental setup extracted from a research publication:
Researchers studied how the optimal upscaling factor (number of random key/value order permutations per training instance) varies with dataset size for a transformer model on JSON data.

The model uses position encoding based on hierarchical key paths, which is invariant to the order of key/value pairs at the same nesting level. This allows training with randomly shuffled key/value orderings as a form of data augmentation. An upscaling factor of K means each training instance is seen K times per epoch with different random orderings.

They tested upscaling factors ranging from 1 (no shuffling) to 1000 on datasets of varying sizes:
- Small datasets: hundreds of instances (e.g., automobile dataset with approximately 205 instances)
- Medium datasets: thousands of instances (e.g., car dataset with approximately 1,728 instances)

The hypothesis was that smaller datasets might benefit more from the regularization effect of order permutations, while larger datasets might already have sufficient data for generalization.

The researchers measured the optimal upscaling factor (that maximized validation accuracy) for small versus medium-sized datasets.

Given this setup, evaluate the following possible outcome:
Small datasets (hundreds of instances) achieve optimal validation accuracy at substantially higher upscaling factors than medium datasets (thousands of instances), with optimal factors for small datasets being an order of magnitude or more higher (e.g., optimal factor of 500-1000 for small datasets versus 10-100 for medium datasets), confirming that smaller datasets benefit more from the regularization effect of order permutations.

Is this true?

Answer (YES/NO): NO